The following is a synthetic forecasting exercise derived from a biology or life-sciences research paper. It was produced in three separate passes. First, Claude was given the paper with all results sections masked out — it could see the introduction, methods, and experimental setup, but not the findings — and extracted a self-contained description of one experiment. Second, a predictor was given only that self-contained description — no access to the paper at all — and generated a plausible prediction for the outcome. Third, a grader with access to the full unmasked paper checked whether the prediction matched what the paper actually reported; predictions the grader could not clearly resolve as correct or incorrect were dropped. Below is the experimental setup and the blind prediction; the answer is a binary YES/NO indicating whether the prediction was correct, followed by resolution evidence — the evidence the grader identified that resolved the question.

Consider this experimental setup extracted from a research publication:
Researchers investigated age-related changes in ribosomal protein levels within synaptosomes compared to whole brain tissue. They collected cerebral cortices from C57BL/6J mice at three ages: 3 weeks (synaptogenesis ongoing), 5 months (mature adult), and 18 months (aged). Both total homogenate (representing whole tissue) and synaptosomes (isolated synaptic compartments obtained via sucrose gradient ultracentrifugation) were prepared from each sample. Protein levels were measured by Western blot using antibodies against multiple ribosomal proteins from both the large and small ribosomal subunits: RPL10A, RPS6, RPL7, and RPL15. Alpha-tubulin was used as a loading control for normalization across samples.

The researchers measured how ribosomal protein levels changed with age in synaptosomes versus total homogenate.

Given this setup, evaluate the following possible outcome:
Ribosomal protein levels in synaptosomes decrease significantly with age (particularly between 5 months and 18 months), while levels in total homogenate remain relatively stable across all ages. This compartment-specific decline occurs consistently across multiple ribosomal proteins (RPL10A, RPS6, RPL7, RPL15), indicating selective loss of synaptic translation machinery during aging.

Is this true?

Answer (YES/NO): NO